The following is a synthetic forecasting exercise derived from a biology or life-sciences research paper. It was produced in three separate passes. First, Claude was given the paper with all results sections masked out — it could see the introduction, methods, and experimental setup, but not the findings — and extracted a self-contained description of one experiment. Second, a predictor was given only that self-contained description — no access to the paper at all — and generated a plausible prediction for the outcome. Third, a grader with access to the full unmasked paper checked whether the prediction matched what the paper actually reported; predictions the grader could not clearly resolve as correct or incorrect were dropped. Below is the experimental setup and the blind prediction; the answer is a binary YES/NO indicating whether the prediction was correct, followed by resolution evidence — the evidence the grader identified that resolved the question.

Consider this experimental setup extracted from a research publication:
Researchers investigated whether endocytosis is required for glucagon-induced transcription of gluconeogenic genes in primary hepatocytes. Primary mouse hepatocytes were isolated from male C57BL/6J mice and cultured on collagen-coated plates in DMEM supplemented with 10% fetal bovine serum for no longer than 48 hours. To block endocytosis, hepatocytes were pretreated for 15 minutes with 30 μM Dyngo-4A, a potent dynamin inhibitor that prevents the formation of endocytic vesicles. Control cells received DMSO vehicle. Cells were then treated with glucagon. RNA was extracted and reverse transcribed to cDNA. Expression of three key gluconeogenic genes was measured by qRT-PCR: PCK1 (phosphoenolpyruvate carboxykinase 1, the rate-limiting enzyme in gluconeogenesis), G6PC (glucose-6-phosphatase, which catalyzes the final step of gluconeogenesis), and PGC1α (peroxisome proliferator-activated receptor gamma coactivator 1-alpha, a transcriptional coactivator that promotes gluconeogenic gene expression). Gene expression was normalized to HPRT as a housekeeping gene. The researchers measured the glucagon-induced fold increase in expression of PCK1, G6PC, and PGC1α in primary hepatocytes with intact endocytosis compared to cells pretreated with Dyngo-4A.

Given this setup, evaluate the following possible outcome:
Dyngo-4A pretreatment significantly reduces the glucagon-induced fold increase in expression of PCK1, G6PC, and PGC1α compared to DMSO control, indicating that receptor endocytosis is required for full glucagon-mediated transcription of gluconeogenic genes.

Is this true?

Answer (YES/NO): YES